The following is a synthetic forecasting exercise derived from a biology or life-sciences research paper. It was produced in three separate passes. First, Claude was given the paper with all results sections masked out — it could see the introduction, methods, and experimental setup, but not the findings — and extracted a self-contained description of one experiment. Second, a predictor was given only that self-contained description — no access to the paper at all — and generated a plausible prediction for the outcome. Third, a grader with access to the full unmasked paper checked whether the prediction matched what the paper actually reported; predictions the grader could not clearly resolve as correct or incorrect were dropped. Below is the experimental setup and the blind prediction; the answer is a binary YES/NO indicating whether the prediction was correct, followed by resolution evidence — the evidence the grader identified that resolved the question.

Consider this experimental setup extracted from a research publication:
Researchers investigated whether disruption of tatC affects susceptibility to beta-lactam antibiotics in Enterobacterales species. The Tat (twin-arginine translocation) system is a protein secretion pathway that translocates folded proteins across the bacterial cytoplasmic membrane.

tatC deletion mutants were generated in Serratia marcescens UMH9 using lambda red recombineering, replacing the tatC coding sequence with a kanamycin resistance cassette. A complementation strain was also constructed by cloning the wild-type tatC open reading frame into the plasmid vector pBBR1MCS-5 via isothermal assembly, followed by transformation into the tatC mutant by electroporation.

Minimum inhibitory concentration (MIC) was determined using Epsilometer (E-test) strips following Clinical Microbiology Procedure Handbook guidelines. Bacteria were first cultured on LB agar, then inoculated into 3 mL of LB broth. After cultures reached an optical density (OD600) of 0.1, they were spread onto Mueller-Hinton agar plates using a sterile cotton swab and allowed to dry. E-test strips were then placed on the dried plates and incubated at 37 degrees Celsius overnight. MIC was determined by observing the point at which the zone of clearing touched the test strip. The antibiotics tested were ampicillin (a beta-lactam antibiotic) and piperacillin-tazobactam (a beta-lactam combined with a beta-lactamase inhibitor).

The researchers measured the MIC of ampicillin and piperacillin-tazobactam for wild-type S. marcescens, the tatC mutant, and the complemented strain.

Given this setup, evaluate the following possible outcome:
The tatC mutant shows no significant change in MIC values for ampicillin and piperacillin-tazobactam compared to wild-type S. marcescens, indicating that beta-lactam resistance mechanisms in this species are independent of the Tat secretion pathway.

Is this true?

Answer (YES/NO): NO